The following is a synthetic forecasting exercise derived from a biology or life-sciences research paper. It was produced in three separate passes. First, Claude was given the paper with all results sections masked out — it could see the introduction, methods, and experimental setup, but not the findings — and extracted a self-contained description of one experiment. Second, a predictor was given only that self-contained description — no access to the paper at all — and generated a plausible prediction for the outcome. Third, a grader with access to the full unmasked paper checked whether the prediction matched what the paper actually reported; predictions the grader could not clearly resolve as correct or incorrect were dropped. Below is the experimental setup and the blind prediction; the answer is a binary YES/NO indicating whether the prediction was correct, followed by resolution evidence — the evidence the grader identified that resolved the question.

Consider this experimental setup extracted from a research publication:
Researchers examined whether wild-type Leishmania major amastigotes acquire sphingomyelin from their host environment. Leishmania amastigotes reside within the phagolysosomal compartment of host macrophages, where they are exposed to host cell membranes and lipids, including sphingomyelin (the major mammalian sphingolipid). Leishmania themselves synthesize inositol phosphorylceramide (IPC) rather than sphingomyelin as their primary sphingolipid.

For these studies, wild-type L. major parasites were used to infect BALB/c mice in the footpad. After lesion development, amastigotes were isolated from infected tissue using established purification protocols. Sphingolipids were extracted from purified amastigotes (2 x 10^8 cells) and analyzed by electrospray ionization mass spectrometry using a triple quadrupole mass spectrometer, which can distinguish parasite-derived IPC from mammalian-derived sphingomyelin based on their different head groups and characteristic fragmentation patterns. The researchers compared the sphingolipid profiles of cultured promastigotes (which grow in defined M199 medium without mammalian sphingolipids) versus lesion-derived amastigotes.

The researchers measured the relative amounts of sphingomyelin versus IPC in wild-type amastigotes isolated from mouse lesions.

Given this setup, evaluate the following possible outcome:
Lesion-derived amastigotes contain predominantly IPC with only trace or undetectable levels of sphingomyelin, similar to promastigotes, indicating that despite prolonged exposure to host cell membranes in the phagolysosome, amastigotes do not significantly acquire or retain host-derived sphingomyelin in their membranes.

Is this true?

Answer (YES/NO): NO